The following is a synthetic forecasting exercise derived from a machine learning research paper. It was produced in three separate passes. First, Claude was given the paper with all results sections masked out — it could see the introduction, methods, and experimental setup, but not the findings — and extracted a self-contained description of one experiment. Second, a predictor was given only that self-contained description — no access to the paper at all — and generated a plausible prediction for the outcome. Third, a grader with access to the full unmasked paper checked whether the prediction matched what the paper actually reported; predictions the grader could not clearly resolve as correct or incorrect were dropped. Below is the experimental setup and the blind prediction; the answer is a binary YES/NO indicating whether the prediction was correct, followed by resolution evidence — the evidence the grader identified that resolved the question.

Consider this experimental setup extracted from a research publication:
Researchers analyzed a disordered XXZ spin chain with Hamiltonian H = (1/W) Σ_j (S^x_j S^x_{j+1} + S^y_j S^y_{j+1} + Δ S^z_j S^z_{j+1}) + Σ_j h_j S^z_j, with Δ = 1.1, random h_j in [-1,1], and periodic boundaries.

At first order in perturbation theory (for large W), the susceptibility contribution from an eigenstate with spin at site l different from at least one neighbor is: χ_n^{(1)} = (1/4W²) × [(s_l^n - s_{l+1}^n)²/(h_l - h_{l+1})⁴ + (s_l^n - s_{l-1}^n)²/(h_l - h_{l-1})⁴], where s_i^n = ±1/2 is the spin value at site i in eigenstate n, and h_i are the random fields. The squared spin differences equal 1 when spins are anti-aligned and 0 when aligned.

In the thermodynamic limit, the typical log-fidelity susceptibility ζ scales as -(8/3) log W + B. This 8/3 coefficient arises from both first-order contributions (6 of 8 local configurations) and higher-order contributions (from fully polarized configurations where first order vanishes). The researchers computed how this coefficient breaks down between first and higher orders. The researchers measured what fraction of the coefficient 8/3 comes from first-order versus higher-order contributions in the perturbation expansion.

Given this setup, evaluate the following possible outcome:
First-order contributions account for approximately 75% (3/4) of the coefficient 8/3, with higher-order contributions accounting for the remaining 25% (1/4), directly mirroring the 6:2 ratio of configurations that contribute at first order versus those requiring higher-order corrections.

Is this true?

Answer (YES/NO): NO